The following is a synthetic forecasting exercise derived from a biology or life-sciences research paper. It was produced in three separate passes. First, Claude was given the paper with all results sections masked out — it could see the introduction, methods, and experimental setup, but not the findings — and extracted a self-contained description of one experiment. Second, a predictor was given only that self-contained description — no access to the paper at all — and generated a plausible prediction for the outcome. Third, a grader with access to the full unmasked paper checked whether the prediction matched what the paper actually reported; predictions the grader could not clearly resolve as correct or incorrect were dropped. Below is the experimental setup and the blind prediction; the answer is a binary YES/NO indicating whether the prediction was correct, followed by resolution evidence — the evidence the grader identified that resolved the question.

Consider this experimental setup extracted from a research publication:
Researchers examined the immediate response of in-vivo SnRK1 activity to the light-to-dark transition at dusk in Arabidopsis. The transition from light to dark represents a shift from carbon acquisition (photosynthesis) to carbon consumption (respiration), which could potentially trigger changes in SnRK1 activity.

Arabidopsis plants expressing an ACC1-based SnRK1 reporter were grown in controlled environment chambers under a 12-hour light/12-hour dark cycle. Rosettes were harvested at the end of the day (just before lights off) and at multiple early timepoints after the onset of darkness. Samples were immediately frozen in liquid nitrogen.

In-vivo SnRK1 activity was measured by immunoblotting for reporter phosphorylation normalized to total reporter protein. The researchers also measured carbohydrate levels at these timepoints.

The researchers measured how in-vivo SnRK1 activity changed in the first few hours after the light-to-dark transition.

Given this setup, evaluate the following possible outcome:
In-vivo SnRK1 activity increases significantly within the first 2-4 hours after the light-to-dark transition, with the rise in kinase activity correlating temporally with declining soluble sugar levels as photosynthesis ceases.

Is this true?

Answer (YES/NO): NO